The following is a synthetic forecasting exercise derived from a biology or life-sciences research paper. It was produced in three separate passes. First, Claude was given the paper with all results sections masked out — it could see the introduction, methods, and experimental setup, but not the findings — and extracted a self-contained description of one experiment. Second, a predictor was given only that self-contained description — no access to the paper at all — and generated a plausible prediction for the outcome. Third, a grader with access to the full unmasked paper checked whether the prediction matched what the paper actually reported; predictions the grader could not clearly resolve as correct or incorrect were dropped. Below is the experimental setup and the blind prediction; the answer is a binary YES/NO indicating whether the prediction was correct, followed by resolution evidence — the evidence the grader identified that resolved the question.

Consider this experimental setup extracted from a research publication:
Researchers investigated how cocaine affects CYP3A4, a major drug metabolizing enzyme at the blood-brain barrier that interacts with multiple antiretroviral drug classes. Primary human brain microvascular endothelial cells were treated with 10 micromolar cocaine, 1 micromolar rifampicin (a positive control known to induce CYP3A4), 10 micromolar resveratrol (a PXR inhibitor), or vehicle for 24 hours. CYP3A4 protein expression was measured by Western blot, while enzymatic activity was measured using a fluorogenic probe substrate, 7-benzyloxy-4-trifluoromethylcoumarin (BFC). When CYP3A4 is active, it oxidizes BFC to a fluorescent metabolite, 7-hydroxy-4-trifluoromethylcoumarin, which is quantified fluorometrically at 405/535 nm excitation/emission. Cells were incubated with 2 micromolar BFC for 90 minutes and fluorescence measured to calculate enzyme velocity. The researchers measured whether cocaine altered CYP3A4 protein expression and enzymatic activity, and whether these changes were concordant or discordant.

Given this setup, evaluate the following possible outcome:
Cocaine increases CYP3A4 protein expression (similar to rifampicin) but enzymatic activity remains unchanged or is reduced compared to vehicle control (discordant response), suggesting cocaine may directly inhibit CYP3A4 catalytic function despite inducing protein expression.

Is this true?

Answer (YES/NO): NO